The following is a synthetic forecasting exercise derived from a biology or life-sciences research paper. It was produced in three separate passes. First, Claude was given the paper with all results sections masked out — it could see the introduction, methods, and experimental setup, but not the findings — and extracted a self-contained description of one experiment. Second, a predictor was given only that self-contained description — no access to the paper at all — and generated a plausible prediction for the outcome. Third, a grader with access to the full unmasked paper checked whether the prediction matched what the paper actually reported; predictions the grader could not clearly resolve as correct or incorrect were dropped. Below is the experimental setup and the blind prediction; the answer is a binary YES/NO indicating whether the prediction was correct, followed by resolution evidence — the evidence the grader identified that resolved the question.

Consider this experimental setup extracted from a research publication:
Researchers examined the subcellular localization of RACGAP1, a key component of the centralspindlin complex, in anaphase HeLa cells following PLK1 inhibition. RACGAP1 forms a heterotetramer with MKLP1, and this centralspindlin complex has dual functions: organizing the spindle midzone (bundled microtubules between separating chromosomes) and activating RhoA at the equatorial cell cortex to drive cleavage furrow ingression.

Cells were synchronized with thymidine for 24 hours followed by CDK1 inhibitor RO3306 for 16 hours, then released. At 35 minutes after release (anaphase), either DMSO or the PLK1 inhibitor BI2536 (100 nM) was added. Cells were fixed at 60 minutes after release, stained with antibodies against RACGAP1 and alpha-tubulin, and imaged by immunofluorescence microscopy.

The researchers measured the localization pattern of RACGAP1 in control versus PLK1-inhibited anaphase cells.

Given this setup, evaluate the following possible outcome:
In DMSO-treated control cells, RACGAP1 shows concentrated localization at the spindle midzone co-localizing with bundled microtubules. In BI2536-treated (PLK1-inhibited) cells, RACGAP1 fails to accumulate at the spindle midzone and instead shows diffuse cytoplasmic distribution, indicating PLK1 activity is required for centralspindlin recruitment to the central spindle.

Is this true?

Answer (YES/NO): NO